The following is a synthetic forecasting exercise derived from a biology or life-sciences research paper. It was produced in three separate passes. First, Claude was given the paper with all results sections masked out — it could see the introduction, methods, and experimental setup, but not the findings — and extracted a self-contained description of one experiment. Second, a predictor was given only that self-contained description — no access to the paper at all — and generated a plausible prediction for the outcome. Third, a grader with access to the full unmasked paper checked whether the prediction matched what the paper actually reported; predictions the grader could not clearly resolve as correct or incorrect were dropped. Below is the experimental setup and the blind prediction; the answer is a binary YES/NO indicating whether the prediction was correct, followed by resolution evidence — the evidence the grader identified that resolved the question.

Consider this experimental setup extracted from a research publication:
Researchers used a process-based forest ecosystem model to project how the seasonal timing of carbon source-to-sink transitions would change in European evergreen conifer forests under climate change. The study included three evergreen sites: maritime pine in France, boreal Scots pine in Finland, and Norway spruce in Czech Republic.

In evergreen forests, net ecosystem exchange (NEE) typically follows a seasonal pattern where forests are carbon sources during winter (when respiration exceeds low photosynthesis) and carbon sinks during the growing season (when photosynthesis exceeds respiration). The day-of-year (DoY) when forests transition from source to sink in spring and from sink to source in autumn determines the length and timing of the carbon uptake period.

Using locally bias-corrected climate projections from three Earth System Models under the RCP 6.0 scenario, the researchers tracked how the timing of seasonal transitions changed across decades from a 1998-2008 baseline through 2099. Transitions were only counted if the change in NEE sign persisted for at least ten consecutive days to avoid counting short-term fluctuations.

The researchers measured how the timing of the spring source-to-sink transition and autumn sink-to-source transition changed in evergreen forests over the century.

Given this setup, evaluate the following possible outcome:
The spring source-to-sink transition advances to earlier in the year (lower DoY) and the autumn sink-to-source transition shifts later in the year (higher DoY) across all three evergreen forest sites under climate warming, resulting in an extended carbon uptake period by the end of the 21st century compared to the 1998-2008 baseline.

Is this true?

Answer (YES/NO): NO